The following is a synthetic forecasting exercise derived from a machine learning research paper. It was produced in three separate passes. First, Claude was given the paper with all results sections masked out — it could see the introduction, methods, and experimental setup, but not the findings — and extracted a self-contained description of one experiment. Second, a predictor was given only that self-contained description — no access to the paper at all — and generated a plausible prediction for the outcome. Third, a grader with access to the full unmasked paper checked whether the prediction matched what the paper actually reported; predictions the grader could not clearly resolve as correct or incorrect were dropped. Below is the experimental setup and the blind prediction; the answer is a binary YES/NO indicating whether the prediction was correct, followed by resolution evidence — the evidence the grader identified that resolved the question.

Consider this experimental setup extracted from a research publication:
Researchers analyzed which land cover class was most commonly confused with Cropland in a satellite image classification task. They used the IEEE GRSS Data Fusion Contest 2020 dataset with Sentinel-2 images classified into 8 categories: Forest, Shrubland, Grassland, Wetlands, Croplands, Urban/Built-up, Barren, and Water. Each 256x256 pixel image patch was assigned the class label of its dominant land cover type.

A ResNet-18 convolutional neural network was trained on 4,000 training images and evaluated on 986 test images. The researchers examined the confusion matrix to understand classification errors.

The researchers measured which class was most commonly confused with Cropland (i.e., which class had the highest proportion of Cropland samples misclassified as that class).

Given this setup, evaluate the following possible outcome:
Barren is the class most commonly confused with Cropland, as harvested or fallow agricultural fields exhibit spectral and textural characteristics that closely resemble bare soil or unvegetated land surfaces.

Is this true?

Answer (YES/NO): NO